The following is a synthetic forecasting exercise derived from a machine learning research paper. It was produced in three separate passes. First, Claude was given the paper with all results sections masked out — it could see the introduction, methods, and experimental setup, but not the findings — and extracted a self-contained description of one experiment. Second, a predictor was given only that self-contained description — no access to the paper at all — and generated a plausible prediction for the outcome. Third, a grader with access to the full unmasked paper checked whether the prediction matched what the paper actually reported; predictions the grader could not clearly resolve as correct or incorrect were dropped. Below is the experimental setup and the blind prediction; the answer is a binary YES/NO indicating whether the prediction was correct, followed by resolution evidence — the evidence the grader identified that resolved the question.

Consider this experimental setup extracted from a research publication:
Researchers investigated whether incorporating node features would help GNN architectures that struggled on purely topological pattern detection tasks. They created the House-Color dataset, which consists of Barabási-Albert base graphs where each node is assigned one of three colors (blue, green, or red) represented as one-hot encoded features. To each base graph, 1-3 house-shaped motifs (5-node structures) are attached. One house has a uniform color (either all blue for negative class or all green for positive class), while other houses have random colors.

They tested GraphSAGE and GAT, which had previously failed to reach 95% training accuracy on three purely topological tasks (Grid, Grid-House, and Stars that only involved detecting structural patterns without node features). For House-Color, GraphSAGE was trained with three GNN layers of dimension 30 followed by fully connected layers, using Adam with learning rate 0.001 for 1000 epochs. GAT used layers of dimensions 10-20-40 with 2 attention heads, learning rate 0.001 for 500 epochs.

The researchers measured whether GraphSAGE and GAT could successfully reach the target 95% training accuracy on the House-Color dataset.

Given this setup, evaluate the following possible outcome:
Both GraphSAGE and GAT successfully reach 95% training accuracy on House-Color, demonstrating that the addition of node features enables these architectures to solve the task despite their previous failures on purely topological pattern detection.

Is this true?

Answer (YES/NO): YES